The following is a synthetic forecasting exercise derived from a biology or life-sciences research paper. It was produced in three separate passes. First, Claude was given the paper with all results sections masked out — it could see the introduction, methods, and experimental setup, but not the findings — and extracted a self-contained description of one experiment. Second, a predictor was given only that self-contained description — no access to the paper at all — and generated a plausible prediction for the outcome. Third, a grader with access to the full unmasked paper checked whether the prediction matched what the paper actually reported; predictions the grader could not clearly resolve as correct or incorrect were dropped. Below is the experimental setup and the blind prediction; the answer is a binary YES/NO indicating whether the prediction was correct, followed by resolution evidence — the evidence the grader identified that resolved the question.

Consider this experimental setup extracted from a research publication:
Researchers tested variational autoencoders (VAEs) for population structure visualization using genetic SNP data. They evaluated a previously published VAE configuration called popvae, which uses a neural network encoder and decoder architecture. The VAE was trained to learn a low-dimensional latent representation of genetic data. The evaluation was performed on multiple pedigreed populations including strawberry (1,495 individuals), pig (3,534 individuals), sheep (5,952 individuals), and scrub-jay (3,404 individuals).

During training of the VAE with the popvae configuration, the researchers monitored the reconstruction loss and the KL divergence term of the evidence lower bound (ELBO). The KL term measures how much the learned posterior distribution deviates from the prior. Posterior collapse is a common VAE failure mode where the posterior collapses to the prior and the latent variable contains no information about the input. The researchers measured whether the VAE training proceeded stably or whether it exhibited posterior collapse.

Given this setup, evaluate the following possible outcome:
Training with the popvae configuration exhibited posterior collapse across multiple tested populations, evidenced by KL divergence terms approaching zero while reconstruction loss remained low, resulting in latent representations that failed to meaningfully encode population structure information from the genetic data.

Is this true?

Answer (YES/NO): NO